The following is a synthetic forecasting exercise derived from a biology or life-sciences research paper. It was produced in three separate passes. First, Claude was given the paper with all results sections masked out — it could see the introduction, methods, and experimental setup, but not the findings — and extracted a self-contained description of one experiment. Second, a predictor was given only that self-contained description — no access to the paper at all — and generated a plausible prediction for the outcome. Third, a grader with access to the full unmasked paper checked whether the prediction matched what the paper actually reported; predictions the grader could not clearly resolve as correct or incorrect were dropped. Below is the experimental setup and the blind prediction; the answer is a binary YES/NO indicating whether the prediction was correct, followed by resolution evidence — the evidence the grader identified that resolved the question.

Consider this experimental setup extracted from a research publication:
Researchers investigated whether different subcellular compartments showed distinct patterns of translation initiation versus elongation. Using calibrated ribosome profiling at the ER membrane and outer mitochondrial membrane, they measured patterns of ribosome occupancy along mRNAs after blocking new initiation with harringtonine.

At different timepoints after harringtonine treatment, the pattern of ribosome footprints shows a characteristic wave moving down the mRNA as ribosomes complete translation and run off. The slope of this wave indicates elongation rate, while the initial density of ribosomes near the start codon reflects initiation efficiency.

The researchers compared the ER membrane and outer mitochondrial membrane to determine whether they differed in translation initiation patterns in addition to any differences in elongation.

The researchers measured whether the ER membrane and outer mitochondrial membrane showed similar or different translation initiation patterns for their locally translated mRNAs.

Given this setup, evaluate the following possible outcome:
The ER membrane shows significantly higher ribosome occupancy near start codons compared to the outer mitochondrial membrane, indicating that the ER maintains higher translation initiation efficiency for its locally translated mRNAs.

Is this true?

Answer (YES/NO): NO